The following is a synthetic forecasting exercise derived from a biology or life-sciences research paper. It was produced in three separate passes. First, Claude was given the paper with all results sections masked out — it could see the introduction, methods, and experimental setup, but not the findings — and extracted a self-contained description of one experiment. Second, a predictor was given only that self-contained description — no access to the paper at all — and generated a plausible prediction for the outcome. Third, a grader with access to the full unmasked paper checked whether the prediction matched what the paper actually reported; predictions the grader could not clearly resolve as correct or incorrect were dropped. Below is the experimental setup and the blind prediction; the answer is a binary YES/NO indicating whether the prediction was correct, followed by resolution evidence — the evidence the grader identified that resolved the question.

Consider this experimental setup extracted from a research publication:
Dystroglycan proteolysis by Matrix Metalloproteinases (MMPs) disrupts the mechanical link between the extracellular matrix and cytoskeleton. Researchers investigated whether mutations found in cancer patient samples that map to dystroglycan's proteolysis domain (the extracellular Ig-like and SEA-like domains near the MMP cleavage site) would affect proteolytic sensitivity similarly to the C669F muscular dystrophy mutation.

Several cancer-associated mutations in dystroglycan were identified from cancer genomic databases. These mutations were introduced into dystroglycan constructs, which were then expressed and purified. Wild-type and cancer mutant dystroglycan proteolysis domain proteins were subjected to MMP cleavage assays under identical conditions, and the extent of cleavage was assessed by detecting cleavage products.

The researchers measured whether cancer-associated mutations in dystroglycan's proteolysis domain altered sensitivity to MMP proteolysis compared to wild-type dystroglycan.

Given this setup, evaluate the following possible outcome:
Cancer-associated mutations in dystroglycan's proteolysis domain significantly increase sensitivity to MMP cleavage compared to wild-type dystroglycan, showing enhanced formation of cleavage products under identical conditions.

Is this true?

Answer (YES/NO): NO